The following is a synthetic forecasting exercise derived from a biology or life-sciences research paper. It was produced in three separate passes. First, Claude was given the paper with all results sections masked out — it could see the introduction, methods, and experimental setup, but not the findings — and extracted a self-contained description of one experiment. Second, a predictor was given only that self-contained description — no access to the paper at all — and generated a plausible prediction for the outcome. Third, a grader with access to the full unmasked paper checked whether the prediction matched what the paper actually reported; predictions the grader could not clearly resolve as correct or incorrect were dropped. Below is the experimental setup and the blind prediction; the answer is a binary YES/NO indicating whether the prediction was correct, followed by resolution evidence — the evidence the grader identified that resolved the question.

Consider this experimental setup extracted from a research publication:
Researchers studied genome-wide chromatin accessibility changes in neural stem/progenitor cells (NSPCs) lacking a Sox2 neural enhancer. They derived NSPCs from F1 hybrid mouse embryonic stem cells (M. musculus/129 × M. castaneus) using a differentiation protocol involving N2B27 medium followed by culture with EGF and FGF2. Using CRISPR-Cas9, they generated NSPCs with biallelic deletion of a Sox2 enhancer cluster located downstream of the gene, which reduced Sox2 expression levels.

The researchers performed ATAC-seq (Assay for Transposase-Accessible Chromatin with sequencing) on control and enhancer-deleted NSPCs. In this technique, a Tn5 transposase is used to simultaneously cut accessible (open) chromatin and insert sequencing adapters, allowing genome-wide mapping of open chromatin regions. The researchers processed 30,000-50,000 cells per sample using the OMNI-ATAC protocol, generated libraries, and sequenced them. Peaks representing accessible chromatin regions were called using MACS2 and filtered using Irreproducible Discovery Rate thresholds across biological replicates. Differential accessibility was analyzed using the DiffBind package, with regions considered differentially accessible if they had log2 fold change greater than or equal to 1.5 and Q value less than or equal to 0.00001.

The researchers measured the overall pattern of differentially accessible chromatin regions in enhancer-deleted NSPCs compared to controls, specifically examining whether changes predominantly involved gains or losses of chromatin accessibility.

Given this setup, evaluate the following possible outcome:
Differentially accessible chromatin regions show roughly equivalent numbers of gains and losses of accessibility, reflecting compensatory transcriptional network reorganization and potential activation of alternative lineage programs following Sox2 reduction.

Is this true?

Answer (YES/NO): NO